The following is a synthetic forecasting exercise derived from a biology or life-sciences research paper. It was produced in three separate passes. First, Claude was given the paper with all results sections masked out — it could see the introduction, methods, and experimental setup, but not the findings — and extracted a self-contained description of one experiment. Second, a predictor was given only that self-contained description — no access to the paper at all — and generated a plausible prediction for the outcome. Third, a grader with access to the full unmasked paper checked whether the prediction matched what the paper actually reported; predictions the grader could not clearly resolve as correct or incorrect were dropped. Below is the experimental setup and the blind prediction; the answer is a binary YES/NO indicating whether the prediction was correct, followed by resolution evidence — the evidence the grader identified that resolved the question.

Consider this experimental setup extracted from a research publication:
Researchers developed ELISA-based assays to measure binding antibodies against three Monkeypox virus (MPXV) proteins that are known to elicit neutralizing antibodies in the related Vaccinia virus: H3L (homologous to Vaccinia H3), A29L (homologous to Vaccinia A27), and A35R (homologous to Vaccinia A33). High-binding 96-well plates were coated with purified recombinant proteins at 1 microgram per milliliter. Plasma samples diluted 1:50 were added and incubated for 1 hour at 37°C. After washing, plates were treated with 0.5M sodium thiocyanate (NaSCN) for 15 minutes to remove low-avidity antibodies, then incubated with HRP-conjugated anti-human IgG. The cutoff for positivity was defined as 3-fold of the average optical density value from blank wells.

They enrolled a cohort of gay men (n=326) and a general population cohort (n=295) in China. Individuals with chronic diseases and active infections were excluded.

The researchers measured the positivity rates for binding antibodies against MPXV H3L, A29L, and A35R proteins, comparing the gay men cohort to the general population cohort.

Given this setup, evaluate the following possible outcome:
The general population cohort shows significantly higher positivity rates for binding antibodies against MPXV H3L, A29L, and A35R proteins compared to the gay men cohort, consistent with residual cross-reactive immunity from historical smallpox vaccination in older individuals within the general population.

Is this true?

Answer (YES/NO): NO